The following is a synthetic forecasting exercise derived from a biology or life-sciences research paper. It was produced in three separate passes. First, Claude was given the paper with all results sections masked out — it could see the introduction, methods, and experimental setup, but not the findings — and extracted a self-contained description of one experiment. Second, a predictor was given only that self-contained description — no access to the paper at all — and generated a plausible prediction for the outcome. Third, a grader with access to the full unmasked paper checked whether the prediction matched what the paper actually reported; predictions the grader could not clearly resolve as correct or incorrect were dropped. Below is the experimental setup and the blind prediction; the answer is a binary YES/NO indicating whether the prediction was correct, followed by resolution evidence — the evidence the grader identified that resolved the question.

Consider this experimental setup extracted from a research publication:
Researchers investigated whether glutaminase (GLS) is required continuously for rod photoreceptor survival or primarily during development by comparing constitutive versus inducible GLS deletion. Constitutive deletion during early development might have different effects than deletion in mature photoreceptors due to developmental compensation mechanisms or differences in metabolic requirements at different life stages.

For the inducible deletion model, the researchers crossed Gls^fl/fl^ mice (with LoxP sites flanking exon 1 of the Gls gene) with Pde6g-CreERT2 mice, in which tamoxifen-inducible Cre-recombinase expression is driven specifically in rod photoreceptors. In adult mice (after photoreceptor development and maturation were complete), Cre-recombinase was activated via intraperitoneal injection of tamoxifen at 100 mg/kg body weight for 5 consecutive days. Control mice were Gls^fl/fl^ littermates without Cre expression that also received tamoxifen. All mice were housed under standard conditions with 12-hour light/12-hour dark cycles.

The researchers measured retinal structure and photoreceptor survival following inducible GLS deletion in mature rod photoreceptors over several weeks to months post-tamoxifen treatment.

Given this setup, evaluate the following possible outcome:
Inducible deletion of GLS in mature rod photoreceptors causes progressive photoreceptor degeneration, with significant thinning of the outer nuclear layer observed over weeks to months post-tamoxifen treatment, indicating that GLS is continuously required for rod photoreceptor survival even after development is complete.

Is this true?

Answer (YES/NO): YES